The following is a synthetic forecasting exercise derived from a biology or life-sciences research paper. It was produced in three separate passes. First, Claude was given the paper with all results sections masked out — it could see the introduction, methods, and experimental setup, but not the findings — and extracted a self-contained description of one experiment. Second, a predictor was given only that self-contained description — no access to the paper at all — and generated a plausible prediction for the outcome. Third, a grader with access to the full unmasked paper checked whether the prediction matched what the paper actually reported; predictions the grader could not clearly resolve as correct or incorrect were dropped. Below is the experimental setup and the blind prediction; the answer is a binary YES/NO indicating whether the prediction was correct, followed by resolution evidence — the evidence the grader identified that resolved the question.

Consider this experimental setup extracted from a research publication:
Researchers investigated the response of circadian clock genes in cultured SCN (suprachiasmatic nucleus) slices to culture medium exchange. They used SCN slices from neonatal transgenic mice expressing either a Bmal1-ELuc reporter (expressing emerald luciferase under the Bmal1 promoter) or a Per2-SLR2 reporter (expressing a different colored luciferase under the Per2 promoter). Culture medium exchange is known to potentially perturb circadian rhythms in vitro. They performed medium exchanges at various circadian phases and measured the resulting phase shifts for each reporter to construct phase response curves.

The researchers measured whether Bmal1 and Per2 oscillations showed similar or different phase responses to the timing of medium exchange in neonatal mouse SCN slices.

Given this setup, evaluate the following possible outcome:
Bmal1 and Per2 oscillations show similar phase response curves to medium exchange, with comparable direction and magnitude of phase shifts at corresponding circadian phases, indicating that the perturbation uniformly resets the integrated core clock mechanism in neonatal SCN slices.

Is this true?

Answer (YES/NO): NO